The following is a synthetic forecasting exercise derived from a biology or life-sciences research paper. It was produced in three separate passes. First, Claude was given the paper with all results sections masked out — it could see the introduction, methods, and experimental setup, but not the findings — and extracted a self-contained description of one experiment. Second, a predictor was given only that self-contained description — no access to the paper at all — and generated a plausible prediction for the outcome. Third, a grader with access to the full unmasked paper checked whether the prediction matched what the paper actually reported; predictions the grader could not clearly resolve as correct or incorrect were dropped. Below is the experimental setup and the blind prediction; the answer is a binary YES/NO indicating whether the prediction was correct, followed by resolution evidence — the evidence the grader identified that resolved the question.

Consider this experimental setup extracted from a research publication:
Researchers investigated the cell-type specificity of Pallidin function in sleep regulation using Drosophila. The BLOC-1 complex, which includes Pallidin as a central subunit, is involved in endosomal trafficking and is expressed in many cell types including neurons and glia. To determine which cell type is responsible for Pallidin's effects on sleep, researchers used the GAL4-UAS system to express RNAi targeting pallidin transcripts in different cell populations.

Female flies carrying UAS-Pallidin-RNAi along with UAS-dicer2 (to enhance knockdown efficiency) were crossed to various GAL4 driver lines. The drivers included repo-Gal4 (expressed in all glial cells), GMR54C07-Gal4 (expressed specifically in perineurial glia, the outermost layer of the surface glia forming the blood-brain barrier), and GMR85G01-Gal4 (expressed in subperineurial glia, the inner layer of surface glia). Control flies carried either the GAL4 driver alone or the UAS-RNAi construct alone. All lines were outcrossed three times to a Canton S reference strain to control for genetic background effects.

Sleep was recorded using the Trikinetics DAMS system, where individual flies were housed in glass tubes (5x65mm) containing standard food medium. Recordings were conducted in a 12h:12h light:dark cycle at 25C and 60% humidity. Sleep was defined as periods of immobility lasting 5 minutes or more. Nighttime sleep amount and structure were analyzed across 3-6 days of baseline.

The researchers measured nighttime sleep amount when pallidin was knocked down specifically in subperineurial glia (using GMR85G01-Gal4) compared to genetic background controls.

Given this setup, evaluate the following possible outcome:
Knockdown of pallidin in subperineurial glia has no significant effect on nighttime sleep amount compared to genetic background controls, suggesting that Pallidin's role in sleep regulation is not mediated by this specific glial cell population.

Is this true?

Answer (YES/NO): NO